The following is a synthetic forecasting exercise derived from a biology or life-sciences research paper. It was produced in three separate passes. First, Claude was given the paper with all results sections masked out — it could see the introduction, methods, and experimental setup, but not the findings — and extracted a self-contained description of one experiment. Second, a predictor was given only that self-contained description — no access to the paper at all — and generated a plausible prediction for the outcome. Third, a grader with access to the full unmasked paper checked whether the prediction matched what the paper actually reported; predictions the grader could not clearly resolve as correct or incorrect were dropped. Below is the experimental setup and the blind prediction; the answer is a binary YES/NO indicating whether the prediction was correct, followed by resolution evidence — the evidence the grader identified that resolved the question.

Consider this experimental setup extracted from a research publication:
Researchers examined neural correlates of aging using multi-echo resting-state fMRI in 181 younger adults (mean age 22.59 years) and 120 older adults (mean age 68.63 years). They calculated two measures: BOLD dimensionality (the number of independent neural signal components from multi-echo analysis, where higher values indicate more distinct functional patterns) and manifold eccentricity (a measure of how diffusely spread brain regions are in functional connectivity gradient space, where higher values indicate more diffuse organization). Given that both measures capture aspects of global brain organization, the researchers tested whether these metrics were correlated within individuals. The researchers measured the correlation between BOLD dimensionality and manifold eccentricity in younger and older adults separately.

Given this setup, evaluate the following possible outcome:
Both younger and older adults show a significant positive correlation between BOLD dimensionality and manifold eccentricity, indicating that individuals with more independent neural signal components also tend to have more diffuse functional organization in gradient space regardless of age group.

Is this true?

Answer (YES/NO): NO